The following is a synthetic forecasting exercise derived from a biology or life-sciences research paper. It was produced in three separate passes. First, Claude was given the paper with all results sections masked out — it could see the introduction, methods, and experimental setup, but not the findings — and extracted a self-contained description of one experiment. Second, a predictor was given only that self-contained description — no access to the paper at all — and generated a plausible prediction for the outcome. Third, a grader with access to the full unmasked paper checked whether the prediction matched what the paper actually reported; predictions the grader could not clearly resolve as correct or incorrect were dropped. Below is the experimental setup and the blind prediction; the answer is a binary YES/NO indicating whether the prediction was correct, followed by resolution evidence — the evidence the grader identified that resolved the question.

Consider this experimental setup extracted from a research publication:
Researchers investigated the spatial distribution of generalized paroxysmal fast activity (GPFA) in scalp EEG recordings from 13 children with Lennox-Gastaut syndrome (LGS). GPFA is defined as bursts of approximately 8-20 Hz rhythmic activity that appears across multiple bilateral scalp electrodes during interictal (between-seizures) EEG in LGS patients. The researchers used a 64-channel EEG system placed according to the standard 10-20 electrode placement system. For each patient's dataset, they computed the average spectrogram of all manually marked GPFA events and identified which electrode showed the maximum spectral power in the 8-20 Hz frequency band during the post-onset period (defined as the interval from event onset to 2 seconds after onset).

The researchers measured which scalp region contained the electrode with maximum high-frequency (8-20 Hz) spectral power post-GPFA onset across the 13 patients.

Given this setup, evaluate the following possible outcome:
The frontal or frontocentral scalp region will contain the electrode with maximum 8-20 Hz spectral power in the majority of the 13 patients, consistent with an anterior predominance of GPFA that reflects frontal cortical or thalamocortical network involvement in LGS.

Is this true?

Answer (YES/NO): YES